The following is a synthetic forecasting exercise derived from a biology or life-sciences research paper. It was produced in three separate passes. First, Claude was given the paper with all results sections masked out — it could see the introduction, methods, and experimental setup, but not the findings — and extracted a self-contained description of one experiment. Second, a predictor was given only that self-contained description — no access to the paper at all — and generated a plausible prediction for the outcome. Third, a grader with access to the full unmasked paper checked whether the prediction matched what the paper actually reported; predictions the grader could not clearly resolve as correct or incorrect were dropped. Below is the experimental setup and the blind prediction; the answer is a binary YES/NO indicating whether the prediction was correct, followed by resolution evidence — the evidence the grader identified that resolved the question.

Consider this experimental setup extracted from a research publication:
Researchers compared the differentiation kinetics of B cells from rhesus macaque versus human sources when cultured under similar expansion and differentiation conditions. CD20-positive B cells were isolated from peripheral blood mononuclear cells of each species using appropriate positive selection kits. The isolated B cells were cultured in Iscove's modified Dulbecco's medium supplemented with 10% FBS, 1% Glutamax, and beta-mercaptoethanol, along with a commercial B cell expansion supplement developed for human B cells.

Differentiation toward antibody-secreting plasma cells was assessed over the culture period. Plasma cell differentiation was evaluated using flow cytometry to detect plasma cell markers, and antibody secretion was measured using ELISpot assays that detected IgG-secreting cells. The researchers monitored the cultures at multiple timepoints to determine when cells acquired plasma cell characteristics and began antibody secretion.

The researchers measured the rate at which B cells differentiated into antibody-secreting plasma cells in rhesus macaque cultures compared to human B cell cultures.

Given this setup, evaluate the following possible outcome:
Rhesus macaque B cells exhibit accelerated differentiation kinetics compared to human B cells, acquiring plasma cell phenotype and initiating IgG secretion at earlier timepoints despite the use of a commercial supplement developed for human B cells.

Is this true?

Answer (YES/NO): YES